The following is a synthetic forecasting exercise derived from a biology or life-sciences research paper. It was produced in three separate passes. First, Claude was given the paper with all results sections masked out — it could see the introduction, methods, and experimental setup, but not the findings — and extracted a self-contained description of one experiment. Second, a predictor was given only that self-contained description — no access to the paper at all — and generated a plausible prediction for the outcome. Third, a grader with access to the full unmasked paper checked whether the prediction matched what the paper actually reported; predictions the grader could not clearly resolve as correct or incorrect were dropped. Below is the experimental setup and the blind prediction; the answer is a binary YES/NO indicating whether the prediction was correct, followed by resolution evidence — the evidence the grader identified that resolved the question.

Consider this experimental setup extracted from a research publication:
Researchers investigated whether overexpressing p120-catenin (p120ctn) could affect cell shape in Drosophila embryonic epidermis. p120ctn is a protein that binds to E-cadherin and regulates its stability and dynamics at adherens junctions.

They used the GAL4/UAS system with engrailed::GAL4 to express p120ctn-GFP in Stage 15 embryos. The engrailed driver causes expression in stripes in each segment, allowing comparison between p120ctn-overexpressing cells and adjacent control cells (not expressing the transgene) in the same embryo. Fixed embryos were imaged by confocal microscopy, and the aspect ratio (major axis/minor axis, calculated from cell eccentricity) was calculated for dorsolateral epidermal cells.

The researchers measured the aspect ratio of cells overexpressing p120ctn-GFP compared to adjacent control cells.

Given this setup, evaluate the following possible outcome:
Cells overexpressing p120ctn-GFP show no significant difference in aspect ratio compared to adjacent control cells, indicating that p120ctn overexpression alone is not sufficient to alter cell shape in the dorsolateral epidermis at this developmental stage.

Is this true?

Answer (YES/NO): NO